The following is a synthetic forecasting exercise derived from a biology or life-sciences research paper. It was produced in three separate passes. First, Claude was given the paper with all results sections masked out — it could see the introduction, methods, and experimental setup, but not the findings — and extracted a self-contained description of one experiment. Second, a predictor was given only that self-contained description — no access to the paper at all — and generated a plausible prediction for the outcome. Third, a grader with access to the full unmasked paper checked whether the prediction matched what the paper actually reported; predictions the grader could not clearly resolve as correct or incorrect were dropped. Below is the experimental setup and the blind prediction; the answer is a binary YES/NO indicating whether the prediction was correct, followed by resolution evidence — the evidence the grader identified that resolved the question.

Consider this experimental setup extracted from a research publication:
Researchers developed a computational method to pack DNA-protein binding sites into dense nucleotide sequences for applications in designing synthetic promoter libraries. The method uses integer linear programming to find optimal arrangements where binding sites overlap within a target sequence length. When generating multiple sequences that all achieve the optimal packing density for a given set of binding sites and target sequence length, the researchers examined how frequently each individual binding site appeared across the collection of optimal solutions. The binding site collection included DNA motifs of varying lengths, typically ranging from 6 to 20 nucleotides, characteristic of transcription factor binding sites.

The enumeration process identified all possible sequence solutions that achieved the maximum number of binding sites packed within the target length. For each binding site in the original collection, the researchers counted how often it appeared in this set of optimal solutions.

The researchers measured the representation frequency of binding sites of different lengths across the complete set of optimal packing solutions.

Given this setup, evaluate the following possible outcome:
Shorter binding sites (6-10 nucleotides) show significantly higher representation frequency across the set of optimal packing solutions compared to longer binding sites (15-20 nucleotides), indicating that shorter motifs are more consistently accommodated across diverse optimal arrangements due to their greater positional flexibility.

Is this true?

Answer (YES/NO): YES